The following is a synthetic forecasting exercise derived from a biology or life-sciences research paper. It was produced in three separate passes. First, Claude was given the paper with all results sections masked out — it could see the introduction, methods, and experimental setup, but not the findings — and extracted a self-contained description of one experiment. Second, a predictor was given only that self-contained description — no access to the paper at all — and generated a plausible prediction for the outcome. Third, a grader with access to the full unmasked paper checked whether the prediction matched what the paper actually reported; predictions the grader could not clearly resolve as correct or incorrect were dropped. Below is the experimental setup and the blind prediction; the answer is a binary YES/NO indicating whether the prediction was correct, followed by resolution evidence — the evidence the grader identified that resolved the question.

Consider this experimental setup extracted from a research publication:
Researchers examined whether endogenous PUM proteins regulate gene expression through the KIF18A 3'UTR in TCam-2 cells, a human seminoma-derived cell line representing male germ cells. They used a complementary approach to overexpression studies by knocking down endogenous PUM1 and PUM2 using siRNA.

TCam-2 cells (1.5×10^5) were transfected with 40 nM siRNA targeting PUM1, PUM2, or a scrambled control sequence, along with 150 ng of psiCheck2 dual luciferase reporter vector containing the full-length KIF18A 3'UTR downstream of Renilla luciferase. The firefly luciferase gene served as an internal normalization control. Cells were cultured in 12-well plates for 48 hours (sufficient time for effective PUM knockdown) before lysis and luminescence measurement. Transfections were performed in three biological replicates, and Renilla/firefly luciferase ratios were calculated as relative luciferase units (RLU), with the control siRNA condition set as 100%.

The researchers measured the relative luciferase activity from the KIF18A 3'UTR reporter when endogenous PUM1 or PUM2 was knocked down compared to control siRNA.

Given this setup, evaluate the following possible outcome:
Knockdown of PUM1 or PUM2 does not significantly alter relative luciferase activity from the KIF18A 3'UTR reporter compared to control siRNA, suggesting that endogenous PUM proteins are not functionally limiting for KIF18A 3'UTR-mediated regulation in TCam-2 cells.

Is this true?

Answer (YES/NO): NO